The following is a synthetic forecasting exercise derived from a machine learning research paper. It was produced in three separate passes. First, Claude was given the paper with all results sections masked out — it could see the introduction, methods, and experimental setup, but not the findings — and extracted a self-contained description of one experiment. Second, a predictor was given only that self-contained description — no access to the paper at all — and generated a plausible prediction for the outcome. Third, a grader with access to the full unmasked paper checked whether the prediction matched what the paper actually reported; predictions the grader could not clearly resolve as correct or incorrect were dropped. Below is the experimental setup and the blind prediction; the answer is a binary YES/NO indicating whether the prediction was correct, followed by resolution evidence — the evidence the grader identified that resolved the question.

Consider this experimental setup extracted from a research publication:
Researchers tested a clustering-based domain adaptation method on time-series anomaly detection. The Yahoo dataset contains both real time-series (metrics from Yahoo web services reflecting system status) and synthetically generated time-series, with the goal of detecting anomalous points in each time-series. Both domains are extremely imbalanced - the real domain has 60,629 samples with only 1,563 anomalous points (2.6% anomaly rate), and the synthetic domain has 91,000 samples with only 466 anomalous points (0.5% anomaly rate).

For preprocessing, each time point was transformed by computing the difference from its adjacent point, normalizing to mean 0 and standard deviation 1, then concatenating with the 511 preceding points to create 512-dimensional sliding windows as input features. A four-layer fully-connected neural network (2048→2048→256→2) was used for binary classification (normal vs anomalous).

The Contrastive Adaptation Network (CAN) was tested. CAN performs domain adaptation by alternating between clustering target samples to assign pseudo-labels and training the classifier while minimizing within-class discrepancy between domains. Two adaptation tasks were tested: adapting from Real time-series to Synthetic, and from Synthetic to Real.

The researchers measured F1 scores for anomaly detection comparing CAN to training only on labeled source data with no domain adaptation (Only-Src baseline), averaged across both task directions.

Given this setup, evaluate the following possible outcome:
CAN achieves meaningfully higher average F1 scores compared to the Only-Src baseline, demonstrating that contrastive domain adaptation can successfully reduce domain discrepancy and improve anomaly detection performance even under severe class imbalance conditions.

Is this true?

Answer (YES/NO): NO